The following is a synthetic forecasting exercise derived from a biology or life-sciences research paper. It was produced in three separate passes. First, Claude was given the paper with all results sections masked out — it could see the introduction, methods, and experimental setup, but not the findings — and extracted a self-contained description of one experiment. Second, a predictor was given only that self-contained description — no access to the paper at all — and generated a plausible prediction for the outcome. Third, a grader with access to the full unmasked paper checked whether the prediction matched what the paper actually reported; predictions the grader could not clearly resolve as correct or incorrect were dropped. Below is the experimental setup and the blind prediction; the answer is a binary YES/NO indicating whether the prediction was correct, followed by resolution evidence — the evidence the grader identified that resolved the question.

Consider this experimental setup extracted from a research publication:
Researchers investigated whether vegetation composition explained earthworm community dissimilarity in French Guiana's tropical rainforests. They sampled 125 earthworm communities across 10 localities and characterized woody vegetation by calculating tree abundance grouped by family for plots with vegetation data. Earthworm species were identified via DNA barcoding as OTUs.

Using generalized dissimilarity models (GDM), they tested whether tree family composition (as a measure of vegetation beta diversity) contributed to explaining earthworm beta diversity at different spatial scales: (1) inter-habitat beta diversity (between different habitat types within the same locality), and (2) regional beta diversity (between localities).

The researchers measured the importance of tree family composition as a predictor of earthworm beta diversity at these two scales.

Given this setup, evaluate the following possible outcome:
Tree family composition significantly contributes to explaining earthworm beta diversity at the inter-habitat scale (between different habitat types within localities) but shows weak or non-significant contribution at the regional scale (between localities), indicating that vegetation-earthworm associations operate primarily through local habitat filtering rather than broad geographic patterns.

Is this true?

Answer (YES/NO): NO